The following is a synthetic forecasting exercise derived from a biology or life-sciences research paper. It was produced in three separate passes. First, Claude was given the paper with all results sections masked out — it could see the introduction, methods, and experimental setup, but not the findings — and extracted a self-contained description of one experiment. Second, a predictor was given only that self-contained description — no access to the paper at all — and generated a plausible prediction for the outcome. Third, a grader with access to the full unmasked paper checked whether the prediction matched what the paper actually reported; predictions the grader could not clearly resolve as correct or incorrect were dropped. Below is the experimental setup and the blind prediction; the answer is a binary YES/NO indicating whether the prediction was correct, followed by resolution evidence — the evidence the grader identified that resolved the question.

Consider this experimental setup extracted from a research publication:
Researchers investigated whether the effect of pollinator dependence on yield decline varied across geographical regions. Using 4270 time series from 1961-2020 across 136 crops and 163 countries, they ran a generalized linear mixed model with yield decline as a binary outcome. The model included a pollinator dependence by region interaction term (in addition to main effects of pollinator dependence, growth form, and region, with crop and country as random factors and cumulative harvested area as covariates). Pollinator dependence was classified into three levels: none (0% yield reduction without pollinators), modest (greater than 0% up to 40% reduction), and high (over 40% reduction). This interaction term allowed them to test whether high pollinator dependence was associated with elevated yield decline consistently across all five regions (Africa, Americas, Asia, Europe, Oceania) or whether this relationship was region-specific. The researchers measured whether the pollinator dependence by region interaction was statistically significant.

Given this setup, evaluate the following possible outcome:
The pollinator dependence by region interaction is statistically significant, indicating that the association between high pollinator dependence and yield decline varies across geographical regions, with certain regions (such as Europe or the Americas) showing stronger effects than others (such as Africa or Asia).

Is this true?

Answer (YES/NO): NO